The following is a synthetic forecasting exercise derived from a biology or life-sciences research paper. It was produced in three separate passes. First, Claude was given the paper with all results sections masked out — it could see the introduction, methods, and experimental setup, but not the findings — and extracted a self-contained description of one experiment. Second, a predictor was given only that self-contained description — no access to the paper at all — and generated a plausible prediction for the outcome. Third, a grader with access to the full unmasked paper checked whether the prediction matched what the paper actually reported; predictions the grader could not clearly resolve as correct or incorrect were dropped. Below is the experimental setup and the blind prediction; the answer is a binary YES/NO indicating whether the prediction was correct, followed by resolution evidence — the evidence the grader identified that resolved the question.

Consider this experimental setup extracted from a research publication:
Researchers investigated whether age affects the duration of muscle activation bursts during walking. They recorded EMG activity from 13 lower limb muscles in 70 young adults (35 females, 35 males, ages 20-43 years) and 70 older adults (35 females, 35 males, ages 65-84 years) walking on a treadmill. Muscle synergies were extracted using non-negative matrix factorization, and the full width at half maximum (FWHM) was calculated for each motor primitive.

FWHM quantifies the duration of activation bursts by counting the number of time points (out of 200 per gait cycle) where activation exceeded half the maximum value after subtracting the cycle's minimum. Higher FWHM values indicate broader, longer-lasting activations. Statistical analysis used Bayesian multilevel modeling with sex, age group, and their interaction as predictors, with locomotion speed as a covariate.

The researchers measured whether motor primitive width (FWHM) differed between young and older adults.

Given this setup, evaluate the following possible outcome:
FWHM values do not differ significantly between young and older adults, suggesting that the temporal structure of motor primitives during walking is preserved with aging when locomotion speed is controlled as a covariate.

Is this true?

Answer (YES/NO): NO